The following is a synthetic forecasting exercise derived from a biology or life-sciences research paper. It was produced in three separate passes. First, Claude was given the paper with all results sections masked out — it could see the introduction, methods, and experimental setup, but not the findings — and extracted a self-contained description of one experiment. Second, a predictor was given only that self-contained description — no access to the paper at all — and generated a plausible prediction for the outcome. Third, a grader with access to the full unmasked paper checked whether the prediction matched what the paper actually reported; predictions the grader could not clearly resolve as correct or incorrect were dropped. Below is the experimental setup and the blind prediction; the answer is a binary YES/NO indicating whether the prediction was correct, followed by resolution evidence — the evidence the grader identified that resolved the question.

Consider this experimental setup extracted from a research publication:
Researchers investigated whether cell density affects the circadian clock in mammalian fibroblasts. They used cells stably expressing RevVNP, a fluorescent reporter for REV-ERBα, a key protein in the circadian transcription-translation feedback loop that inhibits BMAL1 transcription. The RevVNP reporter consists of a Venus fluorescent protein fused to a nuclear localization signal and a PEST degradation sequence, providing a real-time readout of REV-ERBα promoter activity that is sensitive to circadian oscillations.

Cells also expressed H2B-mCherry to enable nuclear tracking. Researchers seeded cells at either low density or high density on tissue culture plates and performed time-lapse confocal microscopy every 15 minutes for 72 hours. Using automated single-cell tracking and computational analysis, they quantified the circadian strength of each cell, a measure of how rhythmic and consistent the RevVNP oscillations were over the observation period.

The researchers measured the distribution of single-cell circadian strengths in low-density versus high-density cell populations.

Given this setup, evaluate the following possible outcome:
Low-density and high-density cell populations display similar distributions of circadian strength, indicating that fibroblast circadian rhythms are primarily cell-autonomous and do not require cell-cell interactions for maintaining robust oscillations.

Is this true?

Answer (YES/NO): NO